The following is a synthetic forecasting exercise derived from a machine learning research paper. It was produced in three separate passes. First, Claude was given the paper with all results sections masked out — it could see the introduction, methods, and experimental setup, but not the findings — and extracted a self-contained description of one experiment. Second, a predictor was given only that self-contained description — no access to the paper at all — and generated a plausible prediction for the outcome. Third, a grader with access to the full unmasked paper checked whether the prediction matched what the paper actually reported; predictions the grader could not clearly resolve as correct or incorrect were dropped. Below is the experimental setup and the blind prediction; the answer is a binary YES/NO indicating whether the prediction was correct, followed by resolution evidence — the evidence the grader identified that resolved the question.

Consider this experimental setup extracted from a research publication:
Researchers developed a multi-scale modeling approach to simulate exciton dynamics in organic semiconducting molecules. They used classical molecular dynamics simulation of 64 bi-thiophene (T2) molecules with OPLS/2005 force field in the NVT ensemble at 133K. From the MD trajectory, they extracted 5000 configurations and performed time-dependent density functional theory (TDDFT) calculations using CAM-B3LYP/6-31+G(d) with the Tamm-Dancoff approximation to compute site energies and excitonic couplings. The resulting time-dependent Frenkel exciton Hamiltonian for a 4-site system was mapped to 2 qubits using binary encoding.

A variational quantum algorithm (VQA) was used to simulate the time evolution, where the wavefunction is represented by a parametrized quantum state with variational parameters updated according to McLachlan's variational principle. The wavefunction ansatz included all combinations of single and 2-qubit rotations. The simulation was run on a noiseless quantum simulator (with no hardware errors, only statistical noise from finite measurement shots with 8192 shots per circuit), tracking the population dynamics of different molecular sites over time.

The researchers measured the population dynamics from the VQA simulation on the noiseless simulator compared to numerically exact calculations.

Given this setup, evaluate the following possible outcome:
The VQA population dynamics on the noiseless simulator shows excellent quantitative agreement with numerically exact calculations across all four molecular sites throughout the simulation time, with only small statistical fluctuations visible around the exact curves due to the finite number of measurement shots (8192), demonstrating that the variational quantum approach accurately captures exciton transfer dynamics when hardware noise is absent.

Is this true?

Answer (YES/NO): YES